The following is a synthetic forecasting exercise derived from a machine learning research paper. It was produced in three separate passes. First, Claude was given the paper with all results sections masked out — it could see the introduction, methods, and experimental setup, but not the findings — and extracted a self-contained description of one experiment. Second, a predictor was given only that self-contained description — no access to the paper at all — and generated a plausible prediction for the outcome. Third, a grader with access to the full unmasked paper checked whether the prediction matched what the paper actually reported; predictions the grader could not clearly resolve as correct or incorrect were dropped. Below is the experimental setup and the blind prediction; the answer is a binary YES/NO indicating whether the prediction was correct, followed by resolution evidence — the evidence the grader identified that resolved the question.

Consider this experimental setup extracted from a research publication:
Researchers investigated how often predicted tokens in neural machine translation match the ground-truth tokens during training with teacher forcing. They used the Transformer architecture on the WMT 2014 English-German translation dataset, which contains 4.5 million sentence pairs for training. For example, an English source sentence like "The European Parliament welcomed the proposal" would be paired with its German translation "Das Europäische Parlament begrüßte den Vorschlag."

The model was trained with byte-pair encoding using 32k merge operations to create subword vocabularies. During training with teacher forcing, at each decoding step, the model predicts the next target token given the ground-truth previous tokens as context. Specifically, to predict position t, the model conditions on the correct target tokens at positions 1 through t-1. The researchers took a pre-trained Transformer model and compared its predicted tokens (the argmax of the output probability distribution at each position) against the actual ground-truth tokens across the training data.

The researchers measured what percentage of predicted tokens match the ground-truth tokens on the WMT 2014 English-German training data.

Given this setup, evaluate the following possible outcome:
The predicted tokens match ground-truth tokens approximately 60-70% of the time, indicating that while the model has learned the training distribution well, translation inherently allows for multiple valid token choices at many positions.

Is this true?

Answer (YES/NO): YES